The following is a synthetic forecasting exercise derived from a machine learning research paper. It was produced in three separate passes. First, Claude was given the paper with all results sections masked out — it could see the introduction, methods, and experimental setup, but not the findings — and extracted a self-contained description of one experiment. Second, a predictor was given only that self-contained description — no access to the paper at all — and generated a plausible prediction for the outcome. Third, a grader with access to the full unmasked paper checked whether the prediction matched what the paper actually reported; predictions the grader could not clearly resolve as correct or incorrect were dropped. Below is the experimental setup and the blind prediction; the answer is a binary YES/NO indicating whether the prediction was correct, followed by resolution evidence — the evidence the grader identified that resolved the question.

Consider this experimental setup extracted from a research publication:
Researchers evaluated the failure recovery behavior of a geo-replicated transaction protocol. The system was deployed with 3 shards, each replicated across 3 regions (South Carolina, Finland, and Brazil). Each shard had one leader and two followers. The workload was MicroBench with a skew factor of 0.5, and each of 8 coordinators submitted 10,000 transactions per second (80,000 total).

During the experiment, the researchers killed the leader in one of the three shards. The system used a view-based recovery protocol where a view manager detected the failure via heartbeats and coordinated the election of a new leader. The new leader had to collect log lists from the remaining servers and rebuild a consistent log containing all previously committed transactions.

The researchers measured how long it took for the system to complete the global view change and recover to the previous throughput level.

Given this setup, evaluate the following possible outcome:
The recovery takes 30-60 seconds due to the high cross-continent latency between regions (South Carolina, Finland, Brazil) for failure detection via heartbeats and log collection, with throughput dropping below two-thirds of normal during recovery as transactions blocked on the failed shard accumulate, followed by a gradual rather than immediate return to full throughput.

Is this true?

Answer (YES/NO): NO